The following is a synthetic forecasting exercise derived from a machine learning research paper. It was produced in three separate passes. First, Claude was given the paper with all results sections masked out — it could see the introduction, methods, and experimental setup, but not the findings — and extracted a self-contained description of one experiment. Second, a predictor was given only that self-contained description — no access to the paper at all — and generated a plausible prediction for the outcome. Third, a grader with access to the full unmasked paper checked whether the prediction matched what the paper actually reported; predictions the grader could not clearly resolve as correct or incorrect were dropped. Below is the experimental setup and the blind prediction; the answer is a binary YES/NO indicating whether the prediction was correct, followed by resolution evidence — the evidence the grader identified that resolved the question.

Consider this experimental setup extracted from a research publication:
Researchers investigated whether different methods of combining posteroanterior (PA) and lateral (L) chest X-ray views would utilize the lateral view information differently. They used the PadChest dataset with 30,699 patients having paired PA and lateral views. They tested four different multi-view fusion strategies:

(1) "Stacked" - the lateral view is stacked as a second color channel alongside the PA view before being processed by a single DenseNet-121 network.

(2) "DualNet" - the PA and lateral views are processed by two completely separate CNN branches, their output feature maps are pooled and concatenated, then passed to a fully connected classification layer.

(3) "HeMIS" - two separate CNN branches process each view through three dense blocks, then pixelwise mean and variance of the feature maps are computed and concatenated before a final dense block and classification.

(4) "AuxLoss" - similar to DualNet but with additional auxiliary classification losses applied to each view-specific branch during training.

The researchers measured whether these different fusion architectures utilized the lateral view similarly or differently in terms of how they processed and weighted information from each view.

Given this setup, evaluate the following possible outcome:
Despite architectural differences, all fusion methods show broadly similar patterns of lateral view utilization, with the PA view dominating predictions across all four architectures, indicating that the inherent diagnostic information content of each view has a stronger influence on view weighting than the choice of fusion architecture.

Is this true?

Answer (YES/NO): NO